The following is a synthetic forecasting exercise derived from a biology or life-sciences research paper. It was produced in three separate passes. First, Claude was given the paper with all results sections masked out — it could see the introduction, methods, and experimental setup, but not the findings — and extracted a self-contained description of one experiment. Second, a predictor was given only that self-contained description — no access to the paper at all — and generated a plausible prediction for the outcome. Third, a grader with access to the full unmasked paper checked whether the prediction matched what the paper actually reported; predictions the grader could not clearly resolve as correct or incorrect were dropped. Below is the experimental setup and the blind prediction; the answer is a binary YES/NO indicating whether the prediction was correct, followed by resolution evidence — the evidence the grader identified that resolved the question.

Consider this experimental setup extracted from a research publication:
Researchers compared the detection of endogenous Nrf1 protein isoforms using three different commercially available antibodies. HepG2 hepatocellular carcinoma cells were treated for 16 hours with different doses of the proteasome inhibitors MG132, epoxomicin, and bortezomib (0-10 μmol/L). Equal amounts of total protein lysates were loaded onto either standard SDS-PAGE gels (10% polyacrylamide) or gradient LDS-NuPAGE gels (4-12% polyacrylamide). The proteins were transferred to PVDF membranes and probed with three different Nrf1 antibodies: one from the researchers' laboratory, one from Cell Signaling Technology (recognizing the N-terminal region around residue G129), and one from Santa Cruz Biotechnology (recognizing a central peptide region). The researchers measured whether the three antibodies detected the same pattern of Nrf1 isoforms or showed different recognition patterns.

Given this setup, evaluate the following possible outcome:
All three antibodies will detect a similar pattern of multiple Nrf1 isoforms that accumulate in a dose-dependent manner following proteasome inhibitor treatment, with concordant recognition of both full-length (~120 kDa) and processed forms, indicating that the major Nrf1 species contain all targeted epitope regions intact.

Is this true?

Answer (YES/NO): NO